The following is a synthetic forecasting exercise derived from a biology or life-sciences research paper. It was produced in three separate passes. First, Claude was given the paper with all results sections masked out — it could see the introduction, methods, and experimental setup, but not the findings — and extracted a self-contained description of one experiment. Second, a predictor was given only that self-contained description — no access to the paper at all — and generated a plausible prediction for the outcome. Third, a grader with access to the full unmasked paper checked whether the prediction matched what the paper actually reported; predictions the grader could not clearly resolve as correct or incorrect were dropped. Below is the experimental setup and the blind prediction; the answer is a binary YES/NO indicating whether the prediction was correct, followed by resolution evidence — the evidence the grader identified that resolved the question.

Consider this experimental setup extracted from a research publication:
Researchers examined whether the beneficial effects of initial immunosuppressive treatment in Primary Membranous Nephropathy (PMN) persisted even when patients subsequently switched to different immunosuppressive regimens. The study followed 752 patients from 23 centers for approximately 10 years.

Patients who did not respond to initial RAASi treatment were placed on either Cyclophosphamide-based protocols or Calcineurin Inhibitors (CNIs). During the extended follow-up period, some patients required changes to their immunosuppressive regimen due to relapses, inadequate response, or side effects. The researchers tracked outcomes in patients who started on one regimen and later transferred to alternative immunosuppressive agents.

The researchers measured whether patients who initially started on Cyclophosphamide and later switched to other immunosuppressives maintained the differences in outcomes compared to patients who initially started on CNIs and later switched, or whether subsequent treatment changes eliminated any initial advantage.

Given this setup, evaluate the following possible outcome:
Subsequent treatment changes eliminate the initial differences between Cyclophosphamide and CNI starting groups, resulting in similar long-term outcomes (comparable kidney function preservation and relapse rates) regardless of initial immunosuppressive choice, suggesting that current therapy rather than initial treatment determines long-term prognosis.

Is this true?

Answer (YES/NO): NO